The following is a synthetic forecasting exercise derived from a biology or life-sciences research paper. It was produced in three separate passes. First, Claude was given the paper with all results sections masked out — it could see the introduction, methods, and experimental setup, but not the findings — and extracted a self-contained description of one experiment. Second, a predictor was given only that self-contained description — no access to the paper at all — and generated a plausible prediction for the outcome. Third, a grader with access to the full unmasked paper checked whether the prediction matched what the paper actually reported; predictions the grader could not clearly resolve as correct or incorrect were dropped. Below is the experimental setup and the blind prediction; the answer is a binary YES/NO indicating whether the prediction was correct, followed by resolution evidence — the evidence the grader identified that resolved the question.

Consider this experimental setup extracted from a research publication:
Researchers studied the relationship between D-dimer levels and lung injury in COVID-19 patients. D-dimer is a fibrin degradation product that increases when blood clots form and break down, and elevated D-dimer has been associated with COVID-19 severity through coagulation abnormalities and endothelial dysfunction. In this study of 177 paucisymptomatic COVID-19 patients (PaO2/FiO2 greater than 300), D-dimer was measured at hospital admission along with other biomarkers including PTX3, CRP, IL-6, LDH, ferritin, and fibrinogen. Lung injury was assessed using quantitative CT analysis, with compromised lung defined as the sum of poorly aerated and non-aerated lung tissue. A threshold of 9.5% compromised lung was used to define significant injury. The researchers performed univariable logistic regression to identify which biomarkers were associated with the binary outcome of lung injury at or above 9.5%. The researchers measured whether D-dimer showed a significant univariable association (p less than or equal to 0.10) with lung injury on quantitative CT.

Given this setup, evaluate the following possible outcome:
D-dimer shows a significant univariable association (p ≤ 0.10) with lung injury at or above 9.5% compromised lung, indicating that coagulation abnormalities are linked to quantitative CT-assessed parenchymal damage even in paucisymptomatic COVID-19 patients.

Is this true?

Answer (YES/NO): NO